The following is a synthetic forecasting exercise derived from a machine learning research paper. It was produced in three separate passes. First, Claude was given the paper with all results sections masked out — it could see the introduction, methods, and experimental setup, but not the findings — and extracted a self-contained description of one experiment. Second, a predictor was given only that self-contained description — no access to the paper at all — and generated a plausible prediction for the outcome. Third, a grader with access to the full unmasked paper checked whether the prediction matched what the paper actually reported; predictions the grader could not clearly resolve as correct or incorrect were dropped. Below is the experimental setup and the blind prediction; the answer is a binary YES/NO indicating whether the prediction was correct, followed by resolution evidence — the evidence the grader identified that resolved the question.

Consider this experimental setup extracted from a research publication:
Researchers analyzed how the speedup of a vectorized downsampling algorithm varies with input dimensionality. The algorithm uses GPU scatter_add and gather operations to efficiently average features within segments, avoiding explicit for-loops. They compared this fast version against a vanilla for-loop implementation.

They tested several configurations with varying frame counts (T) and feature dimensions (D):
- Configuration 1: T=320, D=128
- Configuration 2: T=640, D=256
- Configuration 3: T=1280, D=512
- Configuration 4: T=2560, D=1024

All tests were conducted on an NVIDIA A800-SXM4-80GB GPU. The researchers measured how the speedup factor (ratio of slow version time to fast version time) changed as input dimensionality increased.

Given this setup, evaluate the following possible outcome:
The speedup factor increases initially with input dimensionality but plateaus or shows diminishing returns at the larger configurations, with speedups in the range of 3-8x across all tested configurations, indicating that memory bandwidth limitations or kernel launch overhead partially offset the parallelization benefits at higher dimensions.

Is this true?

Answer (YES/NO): NO